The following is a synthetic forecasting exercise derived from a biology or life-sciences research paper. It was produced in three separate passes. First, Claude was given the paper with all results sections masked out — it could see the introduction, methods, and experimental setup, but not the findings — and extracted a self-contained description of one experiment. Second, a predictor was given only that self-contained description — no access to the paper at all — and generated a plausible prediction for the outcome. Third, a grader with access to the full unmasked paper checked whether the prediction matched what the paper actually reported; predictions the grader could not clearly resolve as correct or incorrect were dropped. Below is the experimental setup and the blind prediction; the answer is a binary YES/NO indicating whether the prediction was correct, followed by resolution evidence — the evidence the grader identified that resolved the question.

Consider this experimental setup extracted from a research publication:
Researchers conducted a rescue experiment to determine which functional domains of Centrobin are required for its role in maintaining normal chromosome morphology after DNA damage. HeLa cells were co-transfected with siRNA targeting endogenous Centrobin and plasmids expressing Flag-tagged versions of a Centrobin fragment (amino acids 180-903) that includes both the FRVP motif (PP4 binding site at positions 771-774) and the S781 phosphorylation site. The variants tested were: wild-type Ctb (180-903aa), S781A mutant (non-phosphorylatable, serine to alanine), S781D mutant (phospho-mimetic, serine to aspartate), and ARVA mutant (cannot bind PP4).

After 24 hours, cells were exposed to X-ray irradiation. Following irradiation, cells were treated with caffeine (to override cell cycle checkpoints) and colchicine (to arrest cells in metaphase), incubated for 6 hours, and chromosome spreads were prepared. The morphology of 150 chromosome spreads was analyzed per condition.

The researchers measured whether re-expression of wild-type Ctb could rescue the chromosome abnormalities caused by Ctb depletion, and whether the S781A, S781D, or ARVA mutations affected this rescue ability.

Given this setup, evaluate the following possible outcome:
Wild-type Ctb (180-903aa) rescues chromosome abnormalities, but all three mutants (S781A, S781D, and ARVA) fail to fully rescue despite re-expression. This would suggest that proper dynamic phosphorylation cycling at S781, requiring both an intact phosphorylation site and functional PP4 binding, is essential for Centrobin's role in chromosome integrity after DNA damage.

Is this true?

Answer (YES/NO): YES